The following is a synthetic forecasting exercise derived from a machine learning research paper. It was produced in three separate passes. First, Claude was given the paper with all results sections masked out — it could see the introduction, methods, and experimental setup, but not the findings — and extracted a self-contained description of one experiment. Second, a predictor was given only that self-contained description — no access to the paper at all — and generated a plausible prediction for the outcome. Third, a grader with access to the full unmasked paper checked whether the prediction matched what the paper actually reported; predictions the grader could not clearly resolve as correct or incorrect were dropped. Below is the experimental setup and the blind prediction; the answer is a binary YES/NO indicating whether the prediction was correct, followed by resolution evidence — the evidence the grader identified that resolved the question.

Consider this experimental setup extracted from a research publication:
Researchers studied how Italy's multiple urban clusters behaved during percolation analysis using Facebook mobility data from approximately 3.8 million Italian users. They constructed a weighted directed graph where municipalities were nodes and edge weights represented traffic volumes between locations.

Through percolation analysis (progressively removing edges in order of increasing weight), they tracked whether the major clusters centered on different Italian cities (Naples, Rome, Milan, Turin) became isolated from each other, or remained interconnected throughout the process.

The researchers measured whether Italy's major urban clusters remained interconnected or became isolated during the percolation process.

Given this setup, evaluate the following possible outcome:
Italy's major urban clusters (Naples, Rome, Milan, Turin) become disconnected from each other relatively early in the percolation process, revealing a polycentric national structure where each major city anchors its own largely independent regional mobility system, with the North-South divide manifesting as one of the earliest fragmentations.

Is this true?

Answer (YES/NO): NO